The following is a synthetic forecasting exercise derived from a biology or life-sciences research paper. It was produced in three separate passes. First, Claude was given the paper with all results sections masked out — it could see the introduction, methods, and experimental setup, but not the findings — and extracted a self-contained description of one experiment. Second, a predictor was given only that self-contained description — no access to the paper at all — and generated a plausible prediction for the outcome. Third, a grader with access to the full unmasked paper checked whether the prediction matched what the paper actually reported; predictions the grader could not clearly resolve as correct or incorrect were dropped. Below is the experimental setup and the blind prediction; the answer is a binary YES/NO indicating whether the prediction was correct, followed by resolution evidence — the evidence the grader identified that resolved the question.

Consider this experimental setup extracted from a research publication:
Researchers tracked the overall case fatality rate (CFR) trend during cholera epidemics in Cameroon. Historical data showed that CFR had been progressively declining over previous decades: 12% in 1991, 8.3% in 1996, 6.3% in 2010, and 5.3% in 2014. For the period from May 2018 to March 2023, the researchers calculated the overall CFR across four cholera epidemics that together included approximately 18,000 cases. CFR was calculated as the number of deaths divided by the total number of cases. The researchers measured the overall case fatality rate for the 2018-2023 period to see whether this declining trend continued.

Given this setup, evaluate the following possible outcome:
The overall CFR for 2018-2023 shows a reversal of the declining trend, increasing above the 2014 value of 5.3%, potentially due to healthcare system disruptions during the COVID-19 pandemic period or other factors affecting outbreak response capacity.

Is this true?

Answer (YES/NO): NO